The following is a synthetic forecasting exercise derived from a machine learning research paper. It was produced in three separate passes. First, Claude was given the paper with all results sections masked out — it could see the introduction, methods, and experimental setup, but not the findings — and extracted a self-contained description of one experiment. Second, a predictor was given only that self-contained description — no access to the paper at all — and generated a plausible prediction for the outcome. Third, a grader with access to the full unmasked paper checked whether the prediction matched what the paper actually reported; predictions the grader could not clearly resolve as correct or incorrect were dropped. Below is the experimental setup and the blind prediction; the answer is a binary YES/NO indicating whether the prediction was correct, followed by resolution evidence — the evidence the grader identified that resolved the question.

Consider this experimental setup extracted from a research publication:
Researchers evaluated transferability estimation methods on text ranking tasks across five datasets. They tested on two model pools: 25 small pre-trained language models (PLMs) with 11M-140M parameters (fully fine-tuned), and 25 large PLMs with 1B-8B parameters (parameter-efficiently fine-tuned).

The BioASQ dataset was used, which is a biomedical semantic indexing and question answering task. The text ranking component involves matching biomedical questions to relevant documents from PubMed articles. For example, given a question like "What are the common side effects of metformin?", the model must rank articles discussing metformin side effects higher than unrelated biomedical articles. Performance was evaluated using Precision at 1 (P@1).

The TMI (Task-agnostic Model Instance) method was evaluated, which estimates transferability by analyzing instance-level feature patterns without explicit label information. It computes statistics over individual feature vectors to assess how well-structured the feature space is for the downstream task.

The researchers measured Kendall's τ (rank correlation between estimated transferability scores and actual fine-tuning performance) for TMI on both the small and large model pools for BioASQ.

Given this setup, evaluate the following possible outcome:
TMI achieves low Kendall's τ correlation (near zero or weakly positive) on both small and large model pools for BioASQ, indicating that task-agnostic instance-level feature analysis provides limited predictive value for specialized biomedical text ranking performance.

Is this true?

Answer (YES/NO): NO